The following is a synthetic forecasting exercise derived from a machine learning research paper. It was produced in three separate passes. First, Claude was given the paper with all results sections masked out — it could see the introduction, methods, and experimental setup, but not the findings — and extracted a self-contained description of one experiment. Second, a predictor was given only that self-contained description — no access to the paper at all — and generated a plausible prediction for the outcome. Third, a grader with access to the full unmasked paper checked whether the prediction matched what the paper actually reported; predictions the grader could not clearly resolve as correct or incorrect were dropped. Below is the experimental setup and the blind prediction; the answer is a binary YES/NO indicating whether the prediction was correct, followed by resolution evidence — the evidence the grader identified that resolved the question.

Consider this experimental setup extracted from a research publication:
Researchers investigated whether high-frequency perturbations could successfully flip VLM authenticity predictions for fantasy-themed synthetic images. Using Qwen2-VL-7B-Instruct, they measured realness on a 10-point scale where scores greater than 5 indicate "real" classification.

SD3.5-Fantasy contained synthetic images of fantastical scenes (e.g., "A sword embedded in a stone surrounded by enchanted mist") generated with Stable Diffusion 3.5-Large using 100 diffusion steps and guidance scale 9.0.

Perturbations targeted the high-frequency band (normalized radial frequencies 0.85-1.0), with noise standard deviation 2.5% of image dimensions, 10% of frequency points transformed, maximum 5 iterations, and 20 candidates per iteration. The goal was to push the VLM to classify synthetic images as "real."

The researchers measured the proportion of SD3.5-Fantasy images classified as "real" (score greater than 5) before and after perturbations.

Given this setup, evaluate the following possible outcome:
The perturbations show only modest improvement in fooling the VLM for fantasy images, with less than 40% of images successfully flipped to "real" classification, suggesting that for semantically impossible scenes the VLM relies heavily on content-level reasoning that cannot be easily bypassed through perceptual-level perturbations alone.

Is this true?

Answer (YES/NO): NO